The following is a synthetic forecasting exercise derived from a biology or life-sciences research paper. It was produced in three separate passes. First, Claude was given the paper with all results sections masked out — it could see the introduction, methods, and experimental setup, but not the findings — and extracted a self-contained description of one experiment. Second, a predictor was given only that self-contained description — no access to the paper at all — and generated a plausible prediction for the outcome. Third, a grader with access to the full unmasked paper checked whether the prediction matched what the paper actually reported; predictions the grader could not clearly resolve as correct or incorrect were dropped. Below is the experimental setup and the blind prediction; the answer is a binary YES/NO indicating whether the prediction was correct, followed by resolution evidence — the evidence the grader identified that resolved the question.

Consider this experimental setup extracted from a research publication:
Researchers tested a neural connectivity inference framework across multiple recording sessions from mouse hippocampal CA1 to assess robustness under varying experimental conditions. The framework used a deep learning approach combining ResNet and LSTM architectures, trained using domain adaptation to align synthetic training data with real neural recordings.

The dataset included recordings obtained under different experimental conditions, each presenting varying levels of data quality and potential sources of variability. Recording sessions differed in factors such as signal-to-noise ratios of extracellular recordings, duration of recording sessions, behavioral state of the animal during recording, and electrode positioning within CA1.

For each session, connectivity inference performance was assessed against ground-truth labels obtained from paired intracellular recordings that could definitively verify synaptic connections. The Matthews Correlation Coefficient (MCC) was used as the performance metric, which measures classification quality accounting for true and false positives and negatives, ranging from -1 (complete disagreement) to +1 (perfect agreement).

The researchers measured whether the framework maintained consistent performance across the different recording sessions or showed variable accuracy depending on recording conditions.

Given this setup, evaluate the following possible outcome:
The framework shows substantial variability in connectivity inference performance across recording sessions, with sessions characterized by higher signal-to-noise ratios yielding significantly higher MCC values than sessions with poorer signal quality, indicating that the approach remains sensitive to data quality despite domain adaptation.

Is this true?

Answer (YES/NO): NO